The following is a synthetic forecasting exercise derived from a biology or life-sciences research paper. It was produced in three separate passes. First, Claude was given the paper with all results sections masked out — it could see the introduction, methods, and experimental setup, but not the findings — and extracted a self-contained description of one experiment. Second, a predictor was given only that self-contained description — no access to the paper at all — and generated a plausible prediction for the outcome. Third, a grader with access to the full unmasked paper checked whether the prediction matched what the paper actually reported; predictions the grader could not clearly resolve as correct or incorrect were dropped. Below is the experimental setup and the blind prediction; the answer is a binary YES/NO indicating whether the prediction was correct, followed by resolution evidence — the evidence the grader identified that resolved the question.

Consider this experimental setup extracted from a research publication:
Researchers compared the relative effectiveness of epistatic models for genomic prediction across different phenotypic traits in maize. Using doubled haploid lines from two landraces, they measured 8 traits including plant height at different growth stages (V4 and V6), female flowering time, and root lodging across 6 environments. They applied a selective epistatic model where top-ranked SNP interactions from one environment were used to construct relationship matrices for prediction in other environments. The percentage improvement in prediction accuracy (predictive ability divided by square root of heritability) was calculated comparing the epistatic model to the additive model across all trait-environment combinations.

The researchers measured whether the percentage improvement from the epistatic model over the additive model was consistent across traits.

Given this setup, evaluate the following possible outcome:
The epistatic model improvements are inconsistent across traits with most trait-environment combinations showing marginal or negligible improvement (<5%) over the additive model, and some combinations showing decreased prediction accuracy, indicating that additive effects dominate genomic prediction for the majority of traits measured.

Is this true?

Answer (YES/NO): NO